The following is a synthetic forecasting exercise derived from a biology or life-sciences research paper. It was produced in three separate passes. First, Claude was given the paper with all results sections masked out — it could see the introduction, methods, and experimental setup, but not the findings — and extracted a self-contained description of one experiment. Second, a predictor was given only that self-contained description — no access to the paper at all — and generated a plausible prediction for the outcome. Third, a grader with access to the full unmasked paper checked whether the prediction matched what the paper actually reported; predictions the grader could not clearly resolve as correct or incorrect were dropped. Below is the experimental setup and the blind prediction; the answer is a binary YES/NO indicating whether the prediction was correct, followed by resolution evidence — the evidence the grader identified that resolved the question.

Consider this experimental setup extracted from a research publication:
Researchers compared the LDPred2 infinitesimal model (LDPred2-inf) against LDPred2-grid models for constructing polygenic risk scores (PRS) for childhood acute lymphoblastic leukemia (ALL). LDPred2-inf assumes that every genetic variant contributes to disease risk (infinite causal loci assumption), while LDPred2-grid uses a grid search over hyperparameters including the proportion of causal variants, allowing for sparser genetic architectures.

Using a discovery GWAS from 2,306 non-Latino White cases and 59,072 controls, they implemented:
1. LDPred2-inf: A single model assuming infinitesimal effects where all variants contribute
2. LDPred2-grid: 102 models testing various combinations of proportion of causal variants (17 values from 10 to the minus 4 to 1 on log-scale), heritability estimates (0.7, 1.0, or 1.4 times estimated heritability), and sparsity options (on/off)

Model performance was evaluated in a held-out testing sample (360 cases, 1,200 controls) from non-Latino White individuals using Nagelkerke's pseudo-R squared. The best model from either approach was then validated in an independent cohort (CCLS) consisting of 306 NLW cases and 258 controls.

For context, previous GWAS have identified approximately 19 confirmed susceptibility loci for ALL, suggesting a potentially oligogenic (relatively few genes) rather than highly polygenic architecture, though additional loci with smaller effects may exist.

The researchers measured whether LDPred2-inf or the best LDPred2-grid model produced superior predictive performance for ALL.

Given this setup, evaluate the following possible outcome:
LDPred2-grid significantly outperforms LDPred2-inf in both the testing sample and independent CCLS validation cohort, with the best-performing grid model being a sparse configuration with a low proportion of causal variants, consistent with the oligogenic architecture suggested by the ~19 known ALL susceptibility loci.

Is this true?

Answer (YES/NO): NO